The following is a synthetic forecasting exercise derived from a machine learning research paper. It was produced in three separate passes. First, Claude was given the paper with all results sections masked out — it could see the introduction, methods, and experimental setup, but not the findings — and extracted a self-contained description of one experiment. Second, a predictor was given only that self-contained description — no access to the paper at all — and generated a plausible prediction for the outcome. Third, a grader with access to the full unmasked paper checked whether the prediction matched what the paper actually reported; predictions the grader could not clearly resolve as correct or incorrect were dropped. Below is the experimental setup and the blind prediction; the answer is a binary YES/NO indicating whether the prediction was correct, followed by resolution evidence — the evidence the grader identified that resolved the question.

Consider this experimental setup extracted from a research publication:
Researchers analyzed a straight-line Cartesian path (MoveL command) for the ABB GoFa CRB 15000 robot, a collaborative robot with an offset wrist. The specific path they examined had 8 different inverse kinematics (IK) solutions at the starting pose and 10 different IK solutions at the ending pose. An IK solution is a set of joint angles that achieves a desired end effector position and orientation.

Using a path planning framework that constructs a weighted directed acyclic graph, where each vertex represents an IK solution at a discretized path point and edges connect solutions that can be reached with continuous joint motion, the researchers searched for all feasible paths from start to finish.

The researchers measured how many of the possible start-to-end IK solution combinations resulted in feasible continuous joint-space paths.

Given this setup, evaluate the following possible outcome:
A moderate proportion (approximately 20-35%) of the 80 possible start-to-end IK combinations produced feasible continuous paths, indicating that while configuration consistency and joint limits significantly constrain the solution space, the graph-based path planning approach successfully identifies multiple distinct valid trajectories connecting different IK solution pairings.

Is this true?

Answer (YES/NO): NO